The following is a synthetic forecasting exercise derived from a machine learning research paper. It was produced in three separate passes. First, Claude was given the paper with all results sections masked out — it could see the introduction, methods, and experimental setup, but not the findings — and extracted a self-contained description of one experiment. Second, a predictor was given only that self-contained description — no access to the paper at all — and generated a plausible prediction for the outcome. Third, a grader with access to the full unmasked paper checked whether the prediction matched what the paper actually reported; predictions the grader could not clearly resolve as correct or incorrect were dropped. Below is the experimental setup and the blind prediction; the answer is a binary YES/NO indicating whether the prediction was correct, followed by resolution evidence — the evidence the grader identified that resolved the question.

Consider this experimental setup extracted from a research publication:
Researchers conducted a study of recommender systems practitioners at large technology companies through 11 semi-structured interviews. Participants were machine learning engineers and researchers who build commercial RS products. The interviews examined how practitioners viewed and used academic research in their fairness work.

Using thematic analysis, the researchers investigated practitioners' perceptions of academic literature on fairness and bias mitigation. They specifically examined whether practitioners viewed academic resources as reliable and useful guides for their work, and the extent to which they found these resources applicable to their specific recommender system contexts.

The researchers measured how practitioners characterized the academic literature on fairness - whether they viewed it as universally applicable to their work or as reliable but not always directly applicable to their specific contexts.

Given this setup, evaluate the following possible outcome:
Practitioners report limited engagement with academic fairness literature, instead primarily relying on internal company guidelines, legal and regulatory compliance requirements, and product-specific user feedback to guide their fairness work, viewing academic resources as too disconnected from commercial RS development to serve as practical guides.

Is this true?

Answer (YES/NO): NO